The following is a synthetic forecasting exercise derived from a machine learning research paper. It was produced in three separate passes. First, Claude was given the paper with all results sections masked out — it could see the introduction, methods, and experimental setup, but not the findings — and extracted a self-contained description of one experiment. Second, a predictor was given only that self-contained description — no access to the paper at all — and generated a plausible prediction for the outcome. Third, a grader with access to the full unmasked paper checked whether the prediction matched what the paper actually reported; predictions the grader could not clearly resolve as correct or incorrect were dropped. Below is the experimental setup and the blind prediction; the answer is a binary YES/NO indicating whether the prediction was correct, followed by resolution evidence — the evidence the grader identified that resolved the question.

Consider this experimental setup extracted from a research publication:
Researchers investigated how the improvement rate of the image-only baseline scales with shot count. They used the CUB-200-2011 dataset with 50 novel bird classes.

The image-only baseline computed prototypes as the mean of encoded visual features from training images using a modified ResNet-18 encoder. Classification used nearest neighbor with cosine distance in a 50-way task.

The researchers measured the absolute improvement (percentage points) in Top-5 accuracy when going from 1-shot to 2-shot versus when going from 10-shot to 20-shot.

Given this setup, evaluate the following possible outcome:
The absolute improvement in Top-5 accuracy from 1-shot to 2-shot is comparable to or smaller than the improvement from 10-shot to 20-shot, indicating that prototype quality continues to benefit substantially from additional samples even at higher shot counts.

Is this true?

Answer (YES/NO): NO